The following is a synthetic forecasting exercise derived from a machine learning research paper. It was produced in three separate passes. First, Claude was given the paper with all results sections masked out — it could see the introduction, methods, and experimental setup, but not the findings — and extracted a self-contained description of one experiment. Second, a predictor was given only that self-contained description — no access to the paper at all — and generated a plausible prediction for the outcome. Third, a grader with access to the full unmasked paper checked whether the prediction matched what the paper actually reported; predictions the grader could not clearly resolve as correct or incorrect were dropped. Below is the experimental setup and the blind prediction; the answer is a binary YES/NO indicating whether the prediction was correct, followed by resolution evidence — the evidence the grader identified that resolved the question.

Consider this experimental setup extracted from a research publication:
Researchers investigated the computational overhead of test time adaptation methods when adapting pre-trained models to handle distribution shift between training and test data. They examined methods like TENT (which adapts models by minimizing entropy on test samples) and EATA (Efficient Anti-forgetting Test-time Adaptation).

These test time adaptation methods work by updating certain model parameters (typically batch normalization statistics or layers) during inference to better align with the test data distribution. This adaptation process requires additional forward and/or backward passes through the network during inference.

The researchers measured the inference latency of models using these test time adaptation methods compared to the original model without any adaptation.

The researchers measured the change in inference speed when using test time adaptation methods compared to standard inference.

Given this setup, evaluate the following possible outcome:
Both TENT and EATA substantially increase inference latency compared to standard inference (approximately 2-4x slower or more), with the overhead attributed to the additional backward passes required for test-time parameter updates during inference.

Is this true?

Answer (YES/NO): YES